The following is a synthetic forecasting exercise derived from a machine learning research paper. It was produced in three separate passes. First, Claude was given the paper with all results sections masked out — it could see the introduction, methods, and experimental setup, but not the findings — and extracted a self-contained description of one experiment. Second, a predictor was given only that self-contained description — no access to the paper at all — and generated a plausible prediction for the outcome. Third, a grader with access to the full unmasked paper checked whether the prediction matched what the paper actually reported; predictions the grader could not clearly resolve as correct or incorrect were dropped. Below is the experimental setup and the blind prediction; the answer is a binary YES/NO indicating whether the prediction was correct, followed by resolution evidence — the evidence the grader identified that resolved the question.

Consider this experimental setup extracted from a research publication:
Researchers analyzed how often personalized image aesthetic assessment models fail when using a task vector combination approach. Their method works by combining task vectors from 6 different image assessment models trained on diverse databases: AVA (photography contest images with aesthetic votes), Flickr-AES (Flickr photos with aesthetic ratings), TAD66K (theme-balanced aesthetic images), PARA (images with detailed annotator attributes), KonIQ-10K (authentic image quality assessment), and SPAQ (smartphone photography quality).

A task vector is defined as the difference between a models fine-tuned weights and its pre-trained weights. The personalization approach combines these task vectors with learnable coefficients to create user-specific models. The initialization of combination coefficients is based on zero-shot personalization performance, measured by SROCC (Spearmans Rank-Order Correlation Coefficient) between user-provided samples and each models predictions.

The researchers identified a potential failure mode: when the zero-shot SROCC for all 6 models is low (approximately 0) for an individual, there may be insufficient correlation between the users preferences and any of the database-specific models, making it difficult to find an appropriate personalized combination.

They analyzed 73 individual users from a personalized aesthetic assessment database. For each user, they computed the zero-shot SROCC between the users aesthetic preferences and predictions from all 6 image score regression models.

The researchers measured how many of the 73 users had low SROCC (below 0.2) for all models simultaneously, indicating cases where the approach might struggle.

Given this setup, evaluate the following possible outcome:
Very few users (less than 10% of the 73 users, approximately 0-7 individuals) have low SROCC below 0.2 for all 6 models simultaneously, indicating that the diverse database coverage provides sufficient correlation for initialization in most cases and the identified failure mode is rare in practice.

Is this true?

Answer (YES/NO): YES